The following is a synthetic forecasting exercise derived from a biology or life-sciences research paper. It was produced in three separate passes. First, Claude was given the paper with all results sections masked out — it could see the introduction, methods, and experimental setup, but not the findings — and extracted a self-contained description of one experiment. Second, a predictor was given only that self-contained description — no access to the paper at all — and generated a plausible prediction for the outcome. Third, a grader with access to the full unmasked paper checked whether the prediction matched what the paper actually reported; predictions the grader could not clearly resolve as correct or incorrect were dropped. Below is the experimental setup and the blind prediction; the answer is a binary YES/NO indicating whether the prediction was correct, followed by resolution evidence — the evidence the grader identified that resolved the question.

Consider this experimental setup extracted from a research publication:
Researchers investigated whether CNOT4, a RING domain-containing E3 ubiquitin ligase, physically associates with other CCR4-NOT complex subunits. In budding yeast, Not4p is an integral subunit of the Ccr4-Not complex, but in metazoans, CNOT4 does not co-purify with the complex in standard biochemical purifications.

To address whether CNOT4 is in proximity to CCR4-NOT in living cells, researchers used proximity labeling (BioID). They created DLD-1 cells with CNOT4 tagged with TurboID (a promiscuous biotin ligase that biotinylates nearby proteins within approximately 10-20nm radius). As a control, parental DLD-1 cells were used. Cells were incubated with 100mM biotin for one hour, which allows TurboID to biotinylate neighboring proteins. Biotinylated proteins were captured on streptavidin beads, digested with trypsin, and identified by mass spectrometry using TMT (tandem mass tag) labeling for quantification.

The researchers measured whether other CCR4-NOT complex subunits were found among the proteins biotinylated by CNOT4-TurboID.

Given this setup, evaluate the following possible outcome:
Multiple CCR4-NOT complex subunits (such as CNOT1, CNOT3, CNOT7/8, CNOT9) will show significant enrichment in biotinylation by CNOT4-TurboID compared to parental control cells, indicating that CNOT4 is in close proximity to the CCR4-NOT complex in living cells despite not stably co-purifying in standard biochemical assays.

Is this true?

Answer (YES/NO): YES